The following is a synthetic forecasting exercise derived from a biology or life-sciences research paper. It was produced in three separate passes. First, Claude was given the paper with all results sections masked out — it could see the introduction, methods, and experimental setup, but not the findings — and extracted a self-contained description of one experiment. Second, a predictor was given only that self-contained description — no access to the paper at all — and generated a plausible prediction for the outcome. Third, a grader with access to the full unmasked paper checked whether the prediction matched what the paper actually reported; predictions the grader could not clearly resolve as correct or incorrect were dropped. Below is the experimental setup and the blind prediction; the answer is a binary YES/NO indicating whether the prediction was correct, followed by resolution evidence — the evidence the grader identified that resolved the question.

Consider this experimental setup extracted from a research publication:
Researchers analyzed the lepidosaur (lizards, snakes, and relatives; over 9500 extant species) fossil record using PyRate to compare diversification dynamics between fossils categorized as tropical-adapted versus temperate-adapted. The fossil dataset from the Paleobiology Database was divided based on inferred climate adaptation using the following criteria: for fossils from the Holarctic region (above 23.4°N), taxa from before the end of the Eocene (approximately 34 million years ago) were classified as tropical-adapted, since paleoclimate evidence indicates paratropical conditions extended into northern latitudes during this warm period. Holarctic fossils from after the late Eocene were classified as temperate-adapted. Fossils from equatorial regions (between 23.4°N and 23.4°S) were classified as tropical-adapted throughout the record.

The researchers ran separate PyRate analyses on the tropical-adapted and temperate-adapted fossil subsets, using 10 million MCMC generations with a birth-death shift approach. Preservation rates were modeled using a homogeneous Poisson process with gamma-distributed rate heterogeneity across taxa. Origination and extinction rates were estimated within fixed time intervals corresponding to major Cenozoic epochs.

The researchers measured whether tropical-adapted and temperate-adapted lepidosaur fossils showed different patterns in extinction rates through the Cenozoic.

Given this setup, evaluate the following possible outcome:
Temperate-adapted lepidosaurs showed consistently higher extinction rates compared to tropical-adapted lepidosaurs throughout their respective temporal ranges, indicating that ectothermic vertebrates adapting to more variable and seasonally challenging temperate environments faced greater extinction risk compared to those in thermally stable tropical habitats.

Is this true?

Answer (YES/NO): NO